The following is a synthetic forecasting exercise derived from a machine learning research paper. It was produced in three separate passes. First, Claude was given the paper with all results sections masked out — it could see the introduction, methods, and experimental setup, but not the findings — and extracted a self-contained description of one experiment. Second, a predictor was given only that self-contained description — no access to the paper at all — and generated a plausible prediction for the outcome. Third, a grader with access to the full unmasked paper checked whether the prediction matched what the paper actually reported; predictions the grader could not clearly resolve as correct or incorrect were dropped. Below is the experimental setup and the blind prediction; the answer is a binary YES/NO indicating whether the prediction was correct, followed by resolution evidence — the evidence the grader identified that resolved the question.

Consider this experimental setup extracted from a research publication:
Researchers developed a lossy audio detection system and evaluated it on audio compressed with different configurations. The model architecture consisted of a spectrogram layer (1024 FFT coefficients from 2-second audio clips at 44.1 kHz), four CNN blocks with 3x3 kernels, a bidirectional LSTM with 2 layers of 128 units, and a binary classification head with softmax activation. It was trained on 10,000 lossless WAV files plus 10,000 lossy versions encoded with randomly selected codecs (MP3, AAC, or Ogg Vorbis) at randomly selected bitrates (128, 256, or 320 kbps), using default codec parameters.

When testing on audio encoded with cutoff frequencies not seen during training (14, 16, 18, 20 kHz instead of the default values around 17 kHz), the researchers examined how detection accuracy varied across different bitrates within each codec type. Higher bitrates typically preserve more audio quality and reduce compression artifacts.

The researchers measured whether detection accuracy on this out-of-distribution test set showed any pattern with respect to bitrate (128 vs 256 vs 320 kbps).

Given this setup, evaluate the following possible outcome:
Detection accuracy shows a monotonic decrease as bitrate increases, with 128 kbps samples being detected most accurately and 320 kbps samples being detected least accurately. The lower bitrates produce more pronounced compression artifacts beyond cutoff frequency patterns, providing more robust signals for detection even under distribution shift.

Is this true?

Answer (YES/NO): YES